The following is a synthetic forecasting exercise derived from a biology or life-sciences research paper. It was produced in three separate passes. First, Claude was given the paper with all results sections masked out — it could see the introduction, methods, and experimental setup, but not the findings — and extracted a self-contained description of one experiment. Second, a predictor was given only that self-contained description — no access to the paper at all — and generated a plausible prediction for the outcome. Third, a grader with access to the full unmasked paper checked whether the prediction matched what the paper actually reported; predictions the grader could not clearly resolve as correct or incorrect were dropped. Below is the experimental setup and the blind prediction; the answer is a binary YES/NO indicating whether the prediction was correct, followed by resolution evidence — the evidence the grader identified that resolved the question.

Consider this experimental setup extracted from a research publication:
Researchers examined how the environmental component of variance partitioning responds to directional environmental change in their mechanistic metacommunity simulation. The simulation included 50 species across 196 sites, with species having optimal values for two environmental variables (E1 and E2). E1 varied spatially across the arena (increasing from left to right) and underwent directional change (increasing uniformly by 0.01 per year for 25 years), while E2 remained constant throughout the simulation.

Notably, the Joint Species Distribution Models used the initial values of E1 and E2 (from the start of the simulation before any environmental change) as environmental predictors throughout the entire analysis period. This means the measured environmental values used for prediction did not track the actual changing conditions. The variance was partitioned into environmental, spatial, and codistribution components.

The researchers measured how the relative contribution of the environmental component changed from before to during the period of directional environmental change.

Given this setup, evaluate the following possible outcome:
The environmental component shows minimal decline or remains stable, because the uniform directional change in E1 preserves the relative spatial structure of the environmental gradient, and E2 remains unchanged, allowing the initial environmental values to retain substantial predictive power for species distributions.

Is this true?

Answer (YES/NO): NO